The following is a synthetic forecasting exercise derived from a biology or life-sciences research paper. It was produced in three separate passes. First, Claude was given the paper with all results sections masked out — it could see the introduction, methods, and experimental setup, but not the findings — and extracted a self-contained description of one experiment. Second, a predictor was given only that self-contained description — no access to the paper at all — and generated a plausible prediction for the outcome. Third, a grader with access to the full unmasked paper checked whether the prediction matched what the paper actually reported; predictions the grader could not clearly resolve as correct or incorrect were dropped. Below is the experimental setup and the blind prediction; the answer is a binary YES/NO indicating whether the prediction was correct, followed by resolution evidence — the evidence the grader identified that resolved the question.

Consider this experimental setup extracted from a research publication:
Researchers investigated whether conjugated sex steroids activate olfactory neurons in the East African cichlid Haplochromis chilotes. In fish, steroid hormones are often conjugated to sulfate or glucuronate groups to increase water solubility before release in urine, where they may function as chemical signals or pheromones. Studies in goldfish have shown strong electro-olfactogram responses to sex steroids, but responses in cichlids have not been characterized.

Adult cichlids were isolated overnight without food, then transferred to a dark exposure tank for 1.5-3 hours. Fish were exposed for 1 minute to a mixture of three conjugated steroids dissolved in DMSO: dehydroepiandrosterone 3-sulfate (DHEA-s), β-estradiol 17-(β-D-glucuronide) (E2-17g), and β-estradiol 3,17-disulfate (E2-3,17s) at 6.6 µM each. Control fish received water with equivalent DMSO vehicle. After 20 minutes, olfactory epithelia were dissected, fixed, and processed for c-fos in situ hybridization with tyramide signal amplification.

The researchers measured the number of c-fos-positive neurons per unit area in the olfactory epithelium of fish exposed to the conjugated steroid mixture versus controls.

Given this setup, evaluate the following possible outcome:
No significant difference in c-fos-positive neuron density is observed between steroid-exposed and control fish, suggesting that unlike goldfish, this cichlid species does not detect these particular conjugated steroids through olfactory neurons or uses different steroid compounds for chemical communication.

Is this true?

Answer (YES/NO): NO